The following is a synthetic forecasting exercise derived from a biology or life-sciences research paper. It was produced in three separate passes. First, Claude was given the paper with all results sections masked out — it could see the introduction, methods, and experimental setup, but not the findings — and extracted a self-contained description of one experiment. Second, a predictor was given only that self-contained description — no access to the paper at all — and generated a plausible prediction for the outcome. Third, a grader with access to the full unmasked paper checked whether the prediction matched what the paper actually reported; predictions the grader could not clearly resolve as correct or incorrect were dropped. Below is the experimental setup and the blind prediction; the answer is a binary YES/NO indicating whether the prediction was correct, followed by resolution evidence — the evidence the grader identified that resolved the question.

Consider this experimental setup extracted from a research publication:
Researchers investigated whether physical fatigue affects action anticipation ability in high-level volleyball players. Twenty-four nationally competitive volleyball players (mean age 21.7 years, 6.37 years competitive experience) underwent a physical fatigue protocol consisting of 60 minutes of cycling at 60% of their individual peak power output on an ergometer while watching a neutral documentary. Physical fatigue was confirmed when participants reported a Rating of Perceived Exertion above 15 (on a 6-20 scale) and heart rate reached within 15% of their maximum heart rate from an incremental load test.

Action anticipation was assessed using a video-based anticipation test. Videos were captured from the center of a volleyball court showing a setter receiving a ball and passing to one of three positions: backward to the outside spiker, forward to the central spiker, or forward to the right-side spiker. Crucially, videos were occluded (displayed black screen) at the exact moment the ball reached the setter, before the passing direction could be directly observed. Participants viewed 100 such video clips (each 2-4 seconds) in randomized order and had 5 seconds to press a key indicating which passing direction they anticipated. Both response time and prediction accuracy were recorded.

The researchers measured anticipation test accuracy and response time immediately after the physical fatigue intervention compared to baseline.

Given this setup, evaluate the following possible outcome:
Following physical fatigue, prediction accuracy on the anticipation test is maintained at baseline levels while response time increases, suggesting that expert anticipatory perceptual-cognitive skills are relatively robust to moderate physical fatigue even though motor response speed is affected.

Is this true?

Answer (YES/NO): NO